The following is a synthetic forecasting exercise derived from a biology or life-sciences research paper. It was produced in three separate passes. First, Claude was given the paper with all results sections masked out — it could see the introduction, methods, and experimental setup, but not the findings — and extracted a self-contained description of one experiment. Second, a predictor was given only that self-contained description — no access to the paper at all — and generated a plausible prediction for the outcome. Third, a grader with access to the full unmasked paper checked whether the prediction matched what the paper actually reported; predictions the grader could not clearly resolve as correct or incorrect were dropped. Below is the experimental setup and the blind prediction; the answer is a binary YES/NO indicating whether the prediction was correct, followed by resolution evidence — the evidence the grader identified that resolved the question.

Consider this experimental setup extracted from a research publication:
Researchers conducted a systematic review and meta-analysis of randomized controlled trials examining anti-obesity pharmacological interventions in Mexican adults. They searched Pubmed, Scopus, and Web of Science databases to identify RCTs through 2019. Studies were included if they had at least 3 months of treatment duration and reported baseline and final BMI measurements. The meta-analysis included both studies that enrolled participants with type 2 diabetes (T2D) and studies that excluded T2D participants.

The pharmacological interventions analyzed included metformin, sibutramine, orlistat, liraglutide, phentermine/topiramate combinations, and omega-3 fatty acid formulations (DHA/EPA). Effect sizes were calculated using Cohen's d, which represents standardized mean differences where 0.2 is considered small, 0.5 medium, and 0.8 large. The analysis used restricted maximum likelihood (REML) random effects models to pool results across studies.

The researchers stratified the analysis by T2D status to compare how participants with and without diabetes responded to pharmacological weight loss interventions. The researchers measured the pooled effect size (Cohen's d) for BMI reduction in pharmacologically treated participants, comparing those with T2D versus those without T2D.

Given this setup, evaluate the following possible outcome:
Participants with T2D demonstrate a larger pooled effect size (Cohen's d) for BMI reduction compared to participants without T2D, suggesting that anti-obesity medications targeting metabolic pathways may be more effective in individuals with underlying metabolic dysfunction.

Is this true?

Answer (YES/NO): NO